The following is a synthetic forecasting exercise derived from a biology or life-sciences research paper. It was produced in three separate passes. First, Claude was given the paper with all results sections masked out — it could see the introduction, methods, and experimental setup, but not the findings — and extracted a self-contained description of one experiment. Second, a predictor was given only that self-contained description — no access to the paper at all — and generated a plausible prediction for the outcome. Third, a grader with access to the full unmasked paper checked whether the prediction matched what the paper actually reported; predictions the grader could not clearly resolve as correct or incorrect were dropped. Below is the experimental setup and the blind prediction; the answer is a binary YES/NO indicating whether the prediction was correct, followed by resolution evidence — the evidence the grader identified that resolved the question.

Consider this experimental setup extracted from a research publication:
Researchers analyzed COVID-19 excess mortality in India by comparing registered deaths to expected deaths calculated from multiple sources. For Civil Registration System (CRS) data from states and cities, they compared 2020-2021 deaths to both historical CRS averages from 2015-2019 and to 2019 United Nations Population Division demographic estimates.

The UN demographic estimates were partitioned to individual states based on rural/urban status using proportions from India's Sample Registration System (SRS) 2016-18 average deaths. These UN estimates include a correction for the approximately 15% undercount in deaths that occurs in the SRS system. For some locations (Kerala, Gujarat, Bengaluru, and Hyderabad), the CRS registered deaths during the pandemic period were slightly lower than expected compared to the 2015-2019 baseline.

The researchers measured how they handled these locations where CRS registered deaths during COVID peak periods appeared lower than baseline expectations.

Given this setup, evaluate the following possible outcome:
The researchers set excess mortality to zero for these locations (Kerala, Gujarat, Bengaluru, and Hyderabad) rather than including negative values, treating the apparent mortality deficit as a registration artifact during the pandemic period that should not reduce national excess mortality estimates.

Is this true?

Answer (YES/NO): YES